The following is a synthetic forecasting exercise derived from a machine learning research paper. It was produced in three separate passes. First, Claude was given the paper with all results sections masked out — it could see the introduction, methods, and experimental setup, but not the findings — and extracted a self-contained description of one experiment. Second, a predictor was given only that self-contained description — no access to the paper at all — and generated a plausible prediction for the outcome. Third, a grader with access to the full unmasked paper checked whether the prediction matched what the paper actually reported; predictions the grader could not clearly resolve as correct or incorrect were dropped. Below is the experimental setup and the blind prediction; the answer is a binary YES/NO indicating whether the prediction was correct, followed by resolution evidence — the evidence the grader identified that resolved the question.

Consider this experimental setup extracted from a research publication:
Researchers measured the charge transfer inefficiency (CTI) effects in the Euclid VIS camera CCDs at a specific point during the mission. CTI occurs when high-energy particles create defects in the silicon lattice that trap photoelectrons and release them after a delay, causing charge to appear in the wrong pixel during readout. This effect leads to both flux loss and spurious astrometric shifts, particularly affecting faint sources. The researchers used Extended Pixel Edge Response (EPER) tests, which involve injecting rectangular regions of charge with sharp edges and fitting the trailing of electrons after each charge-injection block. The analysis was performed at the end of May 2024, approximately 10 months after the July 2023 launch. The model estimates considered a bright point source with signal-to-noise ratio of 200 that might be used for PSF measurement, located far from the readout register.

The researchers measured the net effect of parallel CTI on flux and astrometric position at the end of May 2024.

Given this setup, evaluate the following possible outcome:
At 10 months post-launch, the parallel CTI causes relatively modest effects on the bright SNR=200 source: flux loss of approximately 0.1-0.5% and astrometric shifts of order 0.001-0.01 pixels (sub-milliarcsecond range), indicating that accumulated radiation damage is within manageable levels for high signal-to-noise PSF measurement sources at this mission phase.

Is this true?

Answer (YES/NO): NO